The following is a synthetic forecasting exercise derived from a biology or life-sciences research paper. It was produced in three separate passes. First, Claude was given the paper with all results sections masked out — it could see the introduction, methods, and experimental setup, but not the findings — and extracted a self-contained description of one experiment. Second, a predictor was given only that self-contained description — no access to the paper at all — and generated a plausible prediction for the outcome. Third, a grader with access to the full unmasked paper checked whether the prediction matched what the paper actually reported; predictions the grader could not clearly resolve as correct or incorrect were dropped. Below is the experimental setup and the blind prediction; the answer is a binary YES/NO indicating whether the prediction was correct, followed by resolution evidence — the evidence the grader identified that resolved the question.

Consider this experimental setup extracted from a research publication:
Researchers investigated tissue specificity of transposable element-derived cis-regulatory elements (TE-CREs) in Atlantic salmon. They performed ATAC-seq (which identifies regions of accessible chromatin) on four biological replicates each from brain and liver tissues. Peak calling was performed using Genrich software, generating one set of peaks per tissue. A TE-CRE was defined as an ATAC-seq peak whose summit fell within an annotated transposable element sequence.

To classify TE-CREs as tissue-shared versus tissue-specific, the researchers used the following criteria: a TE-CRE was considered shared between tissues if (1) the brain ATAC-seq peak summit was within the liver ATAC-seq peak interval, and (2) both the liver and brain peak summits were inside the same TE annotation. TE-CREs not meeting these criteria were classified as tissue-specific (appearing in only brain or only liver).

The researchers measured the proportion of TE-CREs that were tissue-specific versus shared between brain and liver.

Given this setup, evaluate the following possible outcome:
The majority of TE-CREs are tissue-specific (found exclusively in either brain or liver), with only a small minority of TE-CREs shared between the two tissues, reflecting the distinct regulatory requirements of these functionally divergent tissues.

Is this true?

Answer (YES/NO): YES